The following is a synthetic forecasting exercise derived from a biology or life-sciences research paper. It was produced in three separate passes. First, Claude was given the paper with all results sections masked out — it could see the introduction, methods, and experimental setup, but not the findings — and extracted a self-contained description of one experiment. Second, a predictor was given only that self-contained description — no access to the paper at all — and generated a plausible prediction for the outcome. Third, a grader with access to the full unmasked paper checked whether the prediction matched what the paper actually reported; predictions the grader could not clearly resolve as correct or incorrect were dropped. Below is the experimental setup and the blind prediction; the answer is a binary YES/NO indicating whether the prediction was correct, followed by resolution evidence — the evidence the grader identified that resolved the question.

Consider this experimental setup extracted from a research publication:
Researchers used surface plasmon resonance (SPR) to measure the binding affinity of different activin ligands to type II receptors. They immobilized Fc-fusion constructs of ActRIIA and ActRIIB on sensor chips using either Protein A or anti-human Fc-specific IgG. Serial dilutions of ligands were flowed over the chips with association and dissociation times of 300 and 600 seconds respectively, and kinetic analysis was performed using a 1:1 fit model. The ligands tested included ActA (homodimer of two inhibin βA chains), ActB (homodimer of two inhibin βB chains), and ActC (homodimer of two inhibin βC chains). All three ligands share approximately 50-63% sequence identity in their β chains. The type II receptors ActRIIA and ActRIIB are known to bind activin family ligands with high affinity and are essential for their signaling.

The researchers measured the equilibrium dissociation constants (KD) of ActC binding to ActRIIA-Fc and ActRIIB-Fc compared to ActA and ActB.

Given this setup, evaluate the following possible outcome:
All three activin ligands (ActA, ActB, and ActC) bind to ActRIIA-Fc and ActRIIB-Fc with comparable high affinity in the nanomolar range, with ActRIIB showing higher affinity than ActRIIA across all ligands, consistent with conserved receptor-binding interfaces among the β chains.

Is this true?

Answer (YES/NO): NO